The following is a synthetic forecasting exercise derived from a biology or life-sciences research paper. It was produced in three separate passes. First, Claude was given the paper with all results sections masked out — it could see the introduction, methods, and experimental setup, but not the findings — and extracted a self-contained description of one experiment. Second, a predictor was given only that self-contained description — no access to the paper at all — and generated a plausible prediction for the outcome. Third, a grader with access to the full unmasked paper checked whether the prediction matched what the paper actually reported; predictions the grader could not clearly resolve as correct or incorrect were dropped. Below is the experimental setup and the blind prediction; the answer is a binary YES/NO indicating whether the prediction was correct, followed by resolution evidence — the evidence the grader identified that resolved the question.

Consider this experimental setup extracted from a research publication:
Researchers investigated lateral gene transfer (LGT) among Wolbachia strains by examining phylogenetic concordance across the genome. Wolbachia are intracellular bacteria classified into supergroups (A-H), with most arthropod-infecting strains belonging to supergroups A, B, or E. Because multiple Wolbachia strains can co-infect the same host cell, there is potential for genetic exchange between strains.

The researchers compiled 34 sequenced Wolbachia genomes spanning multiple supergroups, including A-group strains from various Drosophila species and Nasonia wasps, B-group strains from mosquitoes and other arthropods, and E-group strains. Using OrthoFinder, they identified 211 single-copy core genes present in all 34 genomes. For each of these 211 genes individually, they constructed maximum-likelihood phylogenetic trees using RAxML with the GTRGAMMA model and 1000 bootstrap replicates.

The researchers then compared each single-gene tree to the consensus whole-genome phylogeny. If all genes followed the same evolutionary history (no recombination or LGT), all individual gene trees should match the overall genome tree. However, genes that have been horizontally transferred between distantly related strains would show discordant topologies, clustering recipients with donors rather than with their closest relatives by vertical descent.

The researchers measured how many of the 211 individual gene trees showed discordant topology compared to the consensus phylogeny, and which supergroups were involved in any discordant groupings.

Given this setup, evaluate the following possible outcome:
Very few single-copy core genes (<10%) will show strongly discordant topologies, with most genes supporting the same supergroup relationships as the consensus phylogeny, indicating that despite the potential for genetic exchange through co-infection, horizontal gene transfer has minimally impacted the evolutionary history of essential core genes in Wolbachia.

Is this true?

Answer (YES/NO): YES